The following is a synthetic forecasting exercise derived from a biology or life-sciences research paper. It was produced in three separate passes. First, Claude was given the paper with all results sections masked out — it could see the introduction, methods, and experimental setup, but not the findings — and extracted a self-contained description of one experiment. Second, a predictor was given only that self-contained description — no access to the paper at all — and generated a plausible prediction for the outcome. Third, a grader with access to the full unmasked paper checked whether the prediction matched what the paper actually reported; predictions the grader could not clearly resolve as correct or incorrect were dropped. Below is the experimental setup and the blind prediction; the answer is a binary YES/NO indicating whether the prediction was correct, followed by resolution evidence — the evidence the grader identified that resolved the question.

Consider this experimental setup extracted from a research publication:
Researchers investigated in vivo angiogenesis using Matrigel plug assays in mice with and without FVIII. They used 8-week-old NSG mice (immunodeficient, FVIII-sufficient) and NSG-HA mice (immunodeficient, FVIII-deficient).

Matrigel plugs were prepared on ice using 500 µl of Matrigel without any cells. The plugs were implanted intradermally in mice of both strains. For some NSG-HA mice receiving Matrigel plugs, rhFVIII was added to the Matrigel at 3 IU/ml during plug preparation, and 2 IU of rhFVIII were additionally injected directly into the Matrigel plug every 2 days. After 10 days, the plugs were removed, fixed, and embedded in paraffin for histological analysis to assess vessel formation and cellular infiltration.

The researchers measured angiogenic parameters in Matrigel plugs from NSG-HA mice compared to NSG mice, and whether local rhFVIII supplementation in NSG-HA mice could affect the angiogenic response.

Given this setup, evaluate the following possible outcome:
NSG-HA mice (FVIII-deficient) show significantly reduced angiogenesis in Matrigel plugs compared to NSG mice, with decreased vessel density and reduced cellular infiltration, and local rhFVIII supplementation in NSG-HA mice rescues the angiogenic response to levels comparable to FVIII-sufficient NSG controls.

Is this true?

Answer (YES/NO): YES